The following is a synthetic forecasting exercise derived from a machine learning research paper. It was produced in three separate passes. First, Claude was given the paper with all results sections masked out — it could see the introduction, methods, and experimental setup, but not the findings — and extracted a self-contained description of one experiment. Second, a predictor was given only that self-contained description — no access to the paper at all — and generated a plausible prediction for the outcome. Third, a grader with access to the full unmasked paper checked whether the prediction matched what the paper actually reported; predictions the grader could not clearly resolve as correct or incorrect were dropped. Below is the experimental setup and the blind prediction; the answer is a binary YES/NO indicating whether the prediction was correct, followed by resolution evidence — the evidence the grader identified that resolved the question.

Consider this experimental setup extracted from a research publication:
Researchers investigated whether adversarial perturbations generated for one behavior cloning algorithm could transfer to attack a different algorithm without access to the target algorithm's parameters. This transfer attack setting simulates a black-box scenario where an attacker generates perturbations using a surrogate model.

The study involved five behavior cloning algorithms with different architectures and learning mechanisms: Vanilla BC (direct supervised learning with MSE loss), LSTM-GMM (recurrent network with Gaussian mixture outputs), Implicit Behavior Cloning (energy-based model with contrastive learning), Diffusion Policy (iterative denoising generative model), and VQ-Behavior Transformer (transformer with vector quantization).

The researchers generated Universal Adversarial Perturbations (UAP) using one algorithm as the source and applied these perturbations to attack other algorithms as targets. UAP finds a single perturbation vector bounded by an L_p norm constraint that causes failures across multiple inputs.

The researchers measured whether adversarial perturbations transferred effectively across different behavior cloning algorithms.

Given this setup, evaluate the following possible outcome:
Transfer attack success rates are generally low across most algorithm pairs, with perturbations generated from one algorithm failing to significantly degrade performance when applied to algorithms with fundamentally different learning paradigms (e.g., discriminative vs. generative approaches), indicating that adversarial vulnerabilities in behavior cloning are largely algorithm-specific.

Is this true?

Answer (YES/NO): NO